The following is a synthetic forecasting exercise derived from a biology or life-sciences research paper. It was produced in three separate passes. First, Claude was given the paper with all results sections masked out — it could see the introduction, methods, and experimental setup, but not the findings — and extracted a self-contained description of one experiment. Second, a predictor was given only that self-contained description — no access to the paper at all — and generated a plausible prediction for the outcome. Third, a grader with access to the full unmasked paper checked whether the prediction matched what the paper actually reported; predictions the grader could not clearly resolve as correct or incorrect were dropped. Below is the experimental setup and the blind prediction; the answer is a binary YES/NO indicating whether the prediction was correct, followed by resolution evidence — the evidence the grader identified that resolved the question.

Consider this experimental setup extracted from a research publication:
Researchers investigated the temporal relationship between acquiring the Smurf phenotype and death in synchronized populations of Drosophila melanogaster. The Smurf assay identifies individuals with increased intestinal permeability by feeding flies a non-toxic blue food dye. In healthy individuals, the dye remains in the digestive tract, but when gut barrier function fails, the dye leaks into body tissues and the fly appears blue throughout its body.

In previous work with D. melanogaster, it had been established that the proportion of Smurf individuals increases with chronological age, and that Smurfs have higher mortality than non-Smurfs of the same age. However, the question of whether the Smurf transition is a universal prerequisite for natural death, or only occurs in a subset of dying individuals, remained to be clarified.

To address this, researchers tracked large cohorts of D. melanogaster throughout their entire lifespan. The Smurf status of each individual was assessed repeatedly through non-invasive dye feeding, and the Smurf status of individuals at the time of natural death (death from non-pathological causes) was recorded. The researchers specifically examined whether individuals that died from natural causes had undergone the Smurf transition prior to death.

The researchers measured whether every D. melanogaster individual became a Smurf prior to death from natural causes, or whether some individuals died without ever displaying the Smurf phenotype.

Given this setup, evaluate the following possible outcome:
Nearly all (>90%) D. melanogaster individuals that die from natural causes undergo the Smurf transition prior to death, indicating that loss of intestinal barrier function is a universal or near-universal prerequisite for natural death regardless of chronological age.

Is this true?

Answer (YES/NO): YES